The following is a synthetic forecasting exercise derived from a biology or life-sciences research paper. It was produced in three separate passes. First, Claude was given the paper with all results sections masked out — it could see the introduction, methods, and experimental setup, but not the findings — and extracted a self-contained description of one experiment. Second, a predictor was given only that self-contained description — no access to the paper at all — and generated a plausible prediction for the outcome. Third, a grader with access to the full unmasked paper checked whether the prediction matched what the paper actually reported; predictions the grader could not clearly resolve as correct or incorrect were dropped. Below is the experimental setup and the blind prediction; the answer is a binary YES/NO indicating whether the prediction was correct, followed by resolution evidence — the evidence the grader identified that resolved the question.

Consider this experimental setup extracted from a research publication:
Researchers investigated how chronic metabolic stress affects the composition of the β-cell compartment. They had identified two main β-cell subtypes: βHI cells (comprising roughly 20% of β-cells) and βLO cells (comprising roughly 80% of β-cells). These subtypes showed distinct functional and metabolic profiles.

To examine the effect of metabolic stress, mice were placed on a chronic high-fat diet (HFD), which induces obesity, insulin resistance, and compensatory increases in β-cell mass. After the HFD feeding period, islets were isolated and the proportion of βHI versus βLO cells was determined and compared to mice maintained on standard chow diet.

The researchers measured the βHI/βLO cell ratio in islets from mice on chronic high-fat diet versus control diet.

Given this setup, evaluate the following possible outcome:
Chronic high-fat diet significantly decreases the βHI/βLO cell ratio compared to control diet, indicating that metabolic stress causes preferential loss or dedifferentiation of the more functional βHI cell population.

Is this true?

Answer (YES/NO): NO